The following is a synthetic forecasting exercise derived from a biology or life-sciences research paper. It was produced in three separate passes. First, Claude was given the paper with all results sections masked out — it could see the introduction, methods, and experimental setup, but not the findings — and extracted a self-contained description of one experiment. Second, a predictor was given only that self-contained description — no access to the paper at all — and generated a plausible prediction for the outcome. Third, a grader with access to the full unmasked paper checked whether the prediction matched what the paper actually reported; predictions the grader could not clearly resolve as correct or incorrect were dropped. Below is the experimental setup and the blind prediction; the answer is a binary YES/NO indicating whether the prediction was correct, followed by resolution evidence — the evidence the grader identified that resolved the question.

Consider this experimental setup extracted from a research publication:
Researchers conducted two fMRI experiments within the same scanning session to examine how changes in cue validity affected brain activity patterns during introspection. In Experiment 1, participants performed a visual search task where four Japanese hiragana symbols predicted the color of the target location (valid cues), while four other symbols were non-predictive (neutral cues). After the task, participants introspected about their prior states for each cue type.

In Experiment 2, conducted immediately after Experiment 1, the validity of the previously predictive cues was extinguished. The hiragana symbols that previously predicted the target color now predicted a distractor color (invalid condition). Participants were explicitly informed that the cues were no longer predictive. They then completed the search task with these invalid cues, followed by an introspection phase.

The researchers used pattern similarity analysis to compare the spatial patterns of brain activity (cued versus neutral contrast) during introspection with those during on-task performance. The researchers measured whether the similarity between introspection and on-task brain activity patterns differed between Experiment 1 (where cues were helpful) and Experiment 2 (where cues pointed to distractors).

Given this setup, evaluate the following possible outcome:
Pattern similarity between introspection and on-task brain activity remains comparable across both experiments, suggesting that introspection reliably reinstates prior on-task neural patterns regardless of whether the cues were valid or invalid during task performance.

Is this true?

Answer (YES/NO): YES